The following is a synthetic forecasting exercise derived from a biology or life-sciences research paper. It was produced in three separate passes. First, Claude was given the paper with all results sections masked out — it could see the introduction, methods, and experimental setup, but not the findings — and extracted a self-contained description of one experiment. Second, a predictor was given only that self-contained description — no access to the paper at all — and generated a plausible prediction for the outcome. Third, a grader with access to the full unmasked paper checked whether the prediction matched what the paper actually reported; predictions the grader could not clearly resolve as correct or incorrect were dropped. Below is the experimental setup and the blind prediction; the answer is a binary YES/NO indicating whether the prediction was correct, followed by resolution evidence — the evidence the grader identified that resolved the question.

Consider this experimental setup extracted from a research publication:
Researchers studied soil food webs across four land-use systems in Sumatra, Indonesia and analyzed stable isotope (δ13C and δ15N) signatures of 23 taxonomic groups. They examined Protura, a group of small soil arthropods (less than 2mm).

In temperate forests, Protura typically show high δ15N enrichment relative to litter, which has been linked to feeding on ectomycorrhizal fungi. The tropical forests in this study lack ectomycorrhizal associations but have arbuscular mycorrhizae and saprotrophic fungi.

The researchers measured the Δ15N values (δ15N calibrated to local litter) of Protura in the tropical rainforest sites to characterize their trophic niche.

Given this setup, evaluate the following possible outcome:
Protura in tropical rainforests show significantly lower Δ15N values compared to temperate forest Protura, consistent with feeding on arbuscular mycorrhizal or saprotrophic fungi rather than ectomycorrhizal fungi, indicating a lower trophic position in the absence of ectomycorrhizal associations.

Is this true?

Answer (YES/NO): YES